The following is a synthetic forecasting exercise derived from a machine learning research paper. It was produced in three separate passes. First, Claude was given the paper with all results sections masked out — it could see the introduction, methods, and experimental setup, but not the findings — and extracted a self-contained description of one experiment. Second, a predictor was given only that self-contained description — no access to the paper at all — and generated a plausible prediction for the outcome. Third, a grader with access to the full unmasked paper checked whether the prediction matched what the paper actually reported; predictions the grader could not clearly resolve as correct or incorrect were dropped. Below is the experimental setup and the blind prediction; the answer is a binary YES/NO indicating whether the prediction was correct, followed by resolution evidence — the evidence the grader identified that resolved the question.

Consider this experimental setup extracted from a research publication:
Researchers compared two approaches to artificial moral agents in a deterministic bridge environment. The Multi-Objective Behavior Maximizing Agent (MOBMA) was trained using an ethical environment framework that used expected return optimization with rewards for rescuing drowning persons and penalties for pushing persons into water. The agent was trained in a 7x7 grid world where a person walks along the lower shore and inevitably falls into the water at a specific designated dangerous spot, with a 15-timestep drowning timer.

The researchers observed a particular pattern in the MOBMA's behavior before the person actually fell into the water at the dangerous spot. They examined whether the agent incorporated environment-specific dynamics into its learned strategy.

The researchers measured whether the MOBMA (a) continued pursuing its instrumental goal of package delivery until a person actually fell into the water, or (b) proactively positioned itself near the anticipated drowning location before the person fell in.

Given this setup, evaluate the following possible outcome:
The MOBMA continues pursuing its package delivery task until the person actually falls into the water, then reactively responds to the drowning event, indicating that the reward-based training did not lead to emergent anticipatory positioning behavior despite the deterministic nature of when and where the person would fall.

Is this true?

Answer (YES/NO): NO